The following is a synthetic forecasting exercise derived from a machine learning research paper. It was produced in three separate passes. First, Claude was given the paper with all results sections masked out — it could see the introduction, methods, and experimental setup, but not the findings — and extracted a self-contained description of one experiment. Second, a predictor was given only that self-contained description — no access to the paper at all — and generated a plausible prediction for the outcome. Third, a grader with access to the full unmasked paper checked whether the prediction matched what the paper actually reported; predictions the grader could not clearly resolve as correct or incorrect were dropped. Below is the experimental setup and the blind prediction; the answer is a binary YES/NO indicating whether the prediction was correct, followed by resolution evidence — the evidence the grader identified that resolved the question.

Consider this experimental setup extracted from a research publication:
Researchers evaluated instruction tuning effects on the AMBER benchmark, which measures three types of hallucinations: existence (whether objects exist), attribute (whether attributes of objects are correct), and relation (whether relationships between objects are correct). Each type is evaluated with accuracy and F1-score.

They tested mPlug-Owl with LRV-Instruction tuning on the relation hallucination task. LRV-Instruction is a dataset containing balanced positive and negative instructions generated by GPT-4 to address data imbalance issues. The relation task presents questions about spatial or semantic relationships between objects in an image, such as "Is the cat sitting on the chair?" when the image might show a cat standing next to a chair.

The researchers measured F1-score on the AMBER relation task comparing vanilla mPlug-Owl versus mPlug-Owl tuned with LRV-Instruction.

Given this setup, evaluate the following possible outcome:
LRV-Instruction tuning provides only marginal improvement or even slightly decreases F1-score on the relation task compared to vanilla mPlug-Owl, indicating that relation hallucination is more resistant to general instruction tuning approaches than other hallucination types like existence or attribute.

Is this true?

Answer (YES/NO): NO